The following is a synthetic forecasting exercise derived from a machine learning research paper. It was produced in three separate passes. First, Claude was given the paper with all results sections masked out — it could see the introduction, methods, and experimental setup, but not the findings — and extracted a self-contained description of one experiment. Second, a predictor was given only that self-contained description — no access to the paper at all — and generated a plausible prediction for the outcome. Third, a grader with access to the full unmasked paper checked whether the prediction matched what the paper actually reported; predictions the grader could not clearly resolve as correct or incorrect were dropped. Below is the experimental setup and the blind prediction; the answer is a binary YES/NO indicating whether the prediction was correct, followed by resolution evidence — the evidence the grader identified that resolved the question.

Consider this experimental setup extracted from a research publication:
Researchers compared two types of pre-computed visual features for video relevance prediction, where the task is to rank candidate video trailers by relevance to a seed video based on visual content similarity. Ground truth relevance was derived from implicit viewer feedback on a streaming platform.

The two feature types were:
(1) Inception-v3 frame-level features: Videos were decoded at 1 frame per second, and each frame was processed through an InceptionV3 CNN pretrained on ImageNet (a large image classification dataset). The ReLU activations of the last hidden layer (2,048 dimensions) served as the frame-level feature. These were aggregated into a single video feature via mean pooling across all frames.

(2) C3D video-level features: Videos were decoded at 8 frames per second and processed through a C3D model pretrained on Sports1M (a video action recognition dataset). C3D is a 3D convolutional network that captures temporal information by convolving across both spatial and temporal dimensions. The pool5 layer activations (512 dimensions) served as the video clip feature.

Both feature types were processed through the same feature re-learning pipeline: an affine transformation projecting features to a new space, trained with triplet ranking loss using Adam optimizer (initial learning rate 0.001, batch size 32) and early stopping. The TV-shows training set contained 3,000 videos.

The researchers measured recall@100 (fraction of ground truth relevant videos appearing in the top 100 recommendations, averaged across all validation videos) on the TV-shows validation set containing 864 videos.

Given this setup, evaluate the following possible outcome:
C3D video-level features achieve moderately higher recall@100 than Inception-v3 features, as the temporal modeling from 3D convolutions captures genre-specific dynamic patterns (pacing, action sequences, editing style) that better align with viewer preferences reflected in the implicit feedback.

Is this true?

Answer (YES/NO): NO